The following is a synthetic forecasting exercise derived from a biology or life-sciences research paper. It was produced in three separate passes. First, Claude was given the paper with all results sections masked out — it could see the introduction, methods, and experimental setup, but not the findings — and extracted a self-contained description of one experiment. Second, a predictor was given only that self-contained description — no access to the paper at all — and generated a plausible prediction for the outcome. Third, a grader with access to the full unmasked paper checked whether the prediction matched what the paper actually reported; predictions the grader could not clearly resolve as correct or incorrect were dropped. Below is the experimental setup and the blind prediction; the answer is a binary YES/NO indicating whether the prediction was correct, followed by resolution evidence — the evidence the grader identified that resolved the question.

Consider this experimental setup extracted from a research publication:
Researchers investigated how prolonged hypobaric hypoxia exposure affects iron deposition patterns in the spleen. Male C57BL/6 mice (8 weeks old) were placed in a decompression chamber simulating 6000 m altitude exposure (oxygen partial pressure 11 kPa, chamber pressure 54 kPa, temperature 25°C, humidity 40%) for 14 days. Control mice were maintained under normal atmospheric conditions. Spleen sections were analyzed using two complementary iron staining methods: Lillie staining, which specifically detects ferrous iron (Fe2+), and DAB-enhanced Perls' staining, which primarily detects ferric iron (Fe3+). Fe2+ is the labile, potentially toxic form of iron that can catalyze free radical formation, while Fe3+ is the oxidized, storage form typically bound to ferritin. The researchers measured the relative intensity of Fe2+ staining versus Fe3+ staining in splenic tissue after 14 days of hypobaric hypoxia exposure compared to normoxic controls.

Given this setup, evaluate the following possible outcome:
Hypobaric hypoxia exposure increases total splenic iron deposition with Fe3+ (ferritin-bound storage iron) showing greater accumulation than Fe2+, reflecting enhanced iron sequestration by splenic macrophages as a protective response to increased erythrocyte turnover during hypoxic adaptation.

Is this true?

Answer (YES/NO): NO